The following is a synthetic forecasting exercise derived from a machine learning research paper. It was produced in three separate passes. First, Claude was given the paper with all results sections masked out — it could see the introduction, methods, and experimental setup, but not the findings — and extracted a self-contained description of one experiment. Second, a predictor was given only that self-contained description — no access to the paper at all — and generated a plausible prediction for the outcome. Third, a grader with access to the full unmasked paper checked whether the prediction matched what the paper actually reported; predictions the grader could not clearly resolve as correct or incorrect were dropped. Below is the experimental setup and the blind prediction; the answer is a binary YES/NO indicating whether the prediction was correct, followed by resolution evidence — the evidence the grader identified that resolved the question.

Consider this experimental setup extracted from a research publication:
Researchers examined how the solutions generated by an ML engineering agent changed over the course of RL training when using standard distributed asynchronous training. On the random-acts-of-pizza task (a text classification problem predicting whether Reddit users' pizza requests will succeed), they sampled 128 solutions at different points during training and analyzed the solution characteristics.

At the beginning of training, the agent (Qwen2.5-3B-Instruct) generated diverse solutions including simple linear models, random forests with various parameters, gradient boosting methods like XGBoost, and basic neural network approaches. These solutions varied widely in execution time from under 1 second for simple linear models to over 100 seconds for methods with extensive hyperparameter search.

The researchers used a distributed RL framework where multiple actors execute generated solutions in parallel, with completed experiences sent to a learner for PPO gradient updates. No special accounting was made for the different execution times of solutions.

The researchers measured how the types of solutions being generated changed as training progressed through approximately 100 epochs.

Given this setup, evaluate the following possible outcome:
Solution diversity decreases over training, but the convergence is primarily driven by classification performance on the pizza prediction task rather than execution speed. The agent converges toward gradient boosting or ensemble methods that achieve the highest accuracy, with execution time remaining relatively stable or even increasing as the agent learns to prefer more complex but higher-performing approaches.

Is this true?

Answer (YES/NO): NO